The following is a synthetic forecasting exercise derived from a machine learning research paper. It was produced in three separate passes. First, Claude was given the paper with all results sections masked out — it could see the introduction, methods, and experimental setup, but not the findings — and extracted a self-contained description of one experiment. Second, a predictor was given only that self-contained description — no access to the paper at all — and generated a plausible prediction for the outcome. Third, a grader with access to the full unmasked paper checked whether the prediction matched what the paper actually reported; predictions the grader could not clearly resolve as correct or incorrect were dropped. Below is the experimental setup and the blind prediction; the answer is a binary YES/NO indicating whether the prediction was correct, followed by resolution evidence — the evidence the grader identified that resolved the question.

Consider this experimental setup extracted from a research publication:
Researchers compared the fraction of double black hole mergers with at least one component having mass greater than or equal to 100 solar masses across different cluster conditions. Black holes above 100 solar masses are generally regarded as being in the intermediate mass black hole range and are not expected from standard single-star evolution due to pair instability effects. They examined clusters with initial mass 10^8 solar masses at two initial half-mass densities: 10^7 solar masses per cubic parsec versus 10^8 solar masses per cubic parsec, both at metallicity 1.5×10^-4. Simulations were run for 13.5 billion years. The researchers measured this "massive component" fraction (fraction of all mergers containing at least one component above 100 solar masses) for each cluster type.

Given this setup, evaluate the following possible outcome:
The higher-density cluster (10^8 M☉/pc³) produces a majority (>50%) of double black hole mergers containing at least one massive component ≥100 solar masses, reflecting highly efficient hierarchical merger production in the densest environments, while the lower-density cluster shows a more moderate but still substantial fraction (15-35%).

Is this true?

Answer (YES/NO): YES